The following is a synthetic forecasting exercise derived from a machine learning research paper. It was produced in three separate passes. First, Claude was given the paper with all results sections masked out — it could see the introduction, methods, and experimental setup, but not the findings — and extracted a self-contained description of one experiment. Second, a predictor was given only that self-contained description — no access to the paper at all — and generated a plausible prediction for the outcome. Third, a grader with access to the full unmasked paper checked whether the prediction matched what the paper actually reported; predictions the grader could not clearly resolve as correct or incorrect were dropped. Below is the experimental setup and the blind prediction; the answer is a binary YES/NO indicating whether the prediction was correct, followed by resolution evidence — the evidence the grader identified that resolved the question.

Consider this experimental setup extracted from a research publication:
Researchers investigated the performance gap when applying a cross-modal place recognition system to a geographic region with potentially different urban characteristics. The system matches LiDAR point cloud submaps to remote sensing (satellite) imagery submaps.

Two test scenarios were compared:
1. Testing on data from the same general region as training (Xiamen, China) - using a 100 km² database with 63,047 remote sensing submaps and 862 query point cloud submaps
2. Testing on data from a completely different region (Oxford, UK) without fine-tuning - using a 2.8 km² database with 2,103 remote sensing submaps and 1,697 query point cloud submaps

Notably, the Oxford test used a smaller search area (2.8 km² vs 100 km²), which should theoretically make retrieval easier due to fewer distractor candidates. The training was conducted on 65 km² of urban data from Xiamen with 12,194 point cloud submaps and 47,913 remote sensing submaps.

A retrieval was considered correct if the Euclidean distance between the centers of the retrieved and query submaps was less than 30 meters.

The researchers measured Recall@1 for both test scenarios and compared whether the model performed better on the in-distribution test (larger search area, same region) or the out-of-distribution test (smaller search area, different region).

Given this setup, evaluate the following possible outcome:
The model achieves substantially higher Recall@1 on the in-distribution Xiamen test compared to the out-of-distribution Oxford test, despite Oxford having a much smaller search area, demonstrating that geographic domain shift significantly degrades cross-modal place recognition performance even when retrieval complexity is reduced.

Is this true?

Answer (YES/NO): YES